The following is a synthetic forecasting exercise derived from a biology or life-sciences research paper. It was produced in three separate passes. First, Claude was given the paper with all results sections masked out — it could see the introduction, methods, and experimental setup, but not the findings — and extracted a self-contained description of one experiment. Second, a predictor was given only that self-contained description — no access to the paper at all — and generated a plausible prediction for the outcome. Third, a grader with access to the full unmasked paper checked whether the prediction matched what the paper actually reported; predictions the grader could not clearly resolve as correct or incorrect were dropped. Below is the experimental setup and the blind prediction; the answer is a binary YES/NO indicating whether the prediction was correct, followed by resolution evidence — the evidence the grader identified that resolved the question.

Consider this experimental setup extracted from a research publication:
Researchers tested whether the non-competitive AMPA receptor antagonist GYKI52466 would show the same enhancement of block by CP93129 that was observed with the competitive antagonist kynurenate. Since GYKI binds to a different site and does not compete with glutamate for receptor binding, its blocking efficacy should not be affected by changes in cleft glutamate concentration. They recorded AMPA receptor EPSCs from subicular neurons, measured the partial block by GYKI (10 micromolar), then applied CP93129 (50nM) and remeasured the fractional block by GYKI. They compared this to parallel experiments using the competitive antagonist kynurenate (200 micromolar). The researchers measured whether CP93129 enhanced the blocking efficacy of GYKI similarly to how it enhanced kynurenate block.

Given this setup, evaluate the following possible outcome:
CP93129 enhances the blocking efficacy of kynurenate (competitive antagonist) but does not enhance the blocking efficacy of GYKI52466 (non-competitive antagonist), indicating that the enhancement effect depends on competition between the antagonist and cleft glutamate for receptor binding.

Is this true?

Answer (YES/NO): YES